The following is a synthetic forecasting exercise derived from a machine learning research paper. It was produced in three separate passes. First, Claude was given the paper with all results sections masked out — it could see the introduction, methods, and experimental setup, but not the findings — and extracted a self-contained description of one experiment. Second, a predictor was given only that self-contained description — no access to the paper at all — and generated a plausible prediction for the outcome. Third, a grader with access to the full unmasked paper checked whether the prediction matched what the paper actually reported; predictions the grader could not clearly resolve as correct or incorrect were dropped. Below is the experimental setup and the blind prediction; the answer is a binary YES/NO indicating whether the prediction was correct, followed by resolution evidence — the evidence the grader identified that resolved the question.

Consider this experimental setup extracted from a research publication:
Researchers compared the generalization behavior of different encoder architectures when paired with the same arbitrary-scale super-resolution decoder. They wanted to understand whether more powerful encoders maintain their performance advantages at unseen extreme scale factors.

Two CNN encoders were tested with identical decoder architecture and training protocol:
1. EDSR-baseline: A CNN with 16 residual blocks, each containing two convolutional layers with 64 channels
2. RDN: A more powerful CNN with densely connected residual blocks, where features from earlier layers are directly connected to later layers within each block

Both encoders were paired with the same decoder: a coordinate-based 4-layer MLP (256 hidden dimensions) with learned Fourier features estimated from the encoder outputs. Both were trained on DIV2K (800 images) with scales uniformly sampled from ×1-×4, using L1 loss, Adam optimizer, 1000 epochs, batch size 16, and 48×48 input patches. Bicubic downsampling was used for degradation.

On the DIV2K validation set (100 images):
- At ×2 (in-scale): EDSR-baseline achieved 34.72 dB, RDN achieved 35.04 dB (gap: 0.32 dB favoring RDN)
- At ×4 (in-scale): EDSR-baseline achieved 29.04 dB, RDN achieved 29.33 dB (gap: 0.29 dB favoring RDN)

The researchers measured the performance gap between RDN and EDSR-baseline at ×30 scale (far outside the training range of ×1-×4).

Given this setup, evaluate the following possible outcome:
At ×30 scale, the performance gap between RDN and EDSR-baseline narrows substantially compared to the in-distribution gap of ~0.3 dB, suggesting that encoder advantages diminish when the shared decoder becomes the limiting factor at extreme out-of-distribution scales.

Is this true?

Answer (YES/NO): YES